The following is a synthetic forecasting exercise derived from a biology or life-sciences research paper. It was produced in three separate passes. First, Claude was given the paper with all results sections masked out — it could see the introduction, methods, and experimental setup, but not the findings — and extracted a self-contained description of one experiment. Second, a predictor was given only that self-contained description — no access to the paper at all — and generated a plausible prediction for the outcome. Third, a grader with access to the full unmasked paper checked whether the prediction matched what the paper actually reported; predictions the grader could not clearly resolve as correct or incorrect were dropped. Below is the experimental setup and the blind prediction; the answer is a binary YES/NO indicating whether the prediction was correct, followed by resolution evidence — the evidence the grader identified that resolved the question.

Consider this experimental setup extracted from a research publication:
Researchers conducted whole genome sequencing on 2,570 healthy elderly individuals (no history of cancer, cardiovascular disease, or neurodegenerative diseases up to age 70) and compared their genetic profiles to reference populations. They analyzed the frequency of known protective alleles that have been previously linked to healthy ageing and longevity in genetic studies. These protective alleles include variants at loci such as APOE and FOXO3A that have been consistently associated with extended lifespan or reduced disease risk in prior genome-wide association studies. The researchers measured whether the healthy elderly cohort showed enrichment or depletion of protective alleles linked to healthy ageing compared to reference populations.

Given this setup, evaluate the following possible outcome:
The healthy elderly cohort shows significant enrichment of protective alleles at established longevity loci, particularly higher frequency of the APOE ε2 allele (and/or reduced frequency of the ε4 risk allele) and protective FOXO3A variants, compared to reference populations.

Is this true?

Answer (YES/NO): NO